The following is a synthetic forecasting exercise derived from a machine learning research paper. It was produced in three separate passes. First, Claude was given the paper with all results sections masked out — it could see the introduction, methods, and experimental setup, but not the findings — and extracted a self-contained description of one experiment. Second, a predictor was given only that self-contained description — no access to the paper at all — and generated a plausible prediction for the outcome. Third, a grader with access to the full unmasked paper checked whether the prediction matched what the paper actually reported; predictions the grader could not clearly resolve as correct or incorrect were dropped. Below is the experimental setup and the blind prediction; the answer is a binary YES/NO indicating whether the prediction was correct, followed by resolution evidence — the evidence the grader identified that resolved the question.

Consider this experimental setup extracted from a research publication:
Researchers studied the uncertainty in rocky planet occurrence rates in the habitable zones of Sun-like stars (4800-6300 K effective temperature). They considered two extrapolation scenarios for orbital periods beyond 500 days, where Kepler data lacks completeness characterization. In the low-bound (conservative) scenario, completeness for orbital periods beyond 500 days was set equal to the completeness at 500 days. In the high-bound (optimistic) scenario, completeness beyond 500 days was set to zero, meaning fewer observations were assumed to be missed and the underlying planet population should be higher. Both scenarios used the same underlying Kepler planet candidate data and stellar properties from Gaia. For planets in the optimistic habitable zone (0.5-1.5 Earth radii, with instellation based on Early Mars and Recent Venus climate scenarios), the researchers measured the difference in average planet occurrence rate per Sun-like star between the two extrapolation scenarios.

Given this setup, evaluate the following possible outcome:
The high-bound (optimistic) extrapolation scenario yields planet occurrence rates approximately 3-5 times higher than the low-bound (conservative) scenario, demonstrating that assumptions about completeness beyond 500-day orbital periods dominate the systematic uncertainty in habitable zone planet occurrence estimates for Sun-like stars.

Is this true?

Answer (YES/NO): NO